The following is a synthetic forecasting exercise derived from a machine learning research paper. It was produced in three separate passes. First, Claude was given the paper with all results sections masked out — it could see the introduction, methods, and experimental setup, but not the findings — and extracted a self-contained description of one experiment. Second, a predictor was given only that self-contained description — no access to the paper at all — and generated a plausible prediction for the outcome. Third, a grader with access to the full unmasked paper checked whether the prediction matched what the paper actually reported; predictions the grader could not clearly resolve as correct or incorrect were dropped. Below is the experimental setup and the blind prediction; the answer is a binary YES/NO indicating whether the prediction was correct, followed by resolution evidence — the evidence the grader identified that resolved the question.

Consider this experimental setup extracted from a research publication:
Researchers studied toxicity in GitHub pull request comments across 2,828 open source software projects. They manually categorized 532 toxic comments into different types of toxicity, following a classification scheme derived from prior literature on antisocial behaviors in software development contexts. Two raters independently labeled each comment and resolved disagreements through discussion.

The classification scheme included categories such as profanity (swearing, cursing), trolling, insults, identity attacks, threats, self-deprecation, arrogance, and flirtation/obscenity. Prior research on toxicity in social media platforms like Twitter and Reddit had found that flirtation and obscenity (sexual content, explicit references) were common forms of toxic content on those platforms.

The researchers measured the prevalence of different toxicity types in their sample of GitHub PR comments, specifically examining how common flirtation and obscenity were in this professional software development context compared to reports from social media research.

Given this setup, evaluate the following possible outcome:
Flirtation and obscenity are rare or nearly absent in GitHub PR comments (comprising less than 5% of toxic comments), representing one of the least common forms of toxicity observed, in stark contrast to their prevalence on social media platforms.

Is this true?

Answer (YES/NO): YES